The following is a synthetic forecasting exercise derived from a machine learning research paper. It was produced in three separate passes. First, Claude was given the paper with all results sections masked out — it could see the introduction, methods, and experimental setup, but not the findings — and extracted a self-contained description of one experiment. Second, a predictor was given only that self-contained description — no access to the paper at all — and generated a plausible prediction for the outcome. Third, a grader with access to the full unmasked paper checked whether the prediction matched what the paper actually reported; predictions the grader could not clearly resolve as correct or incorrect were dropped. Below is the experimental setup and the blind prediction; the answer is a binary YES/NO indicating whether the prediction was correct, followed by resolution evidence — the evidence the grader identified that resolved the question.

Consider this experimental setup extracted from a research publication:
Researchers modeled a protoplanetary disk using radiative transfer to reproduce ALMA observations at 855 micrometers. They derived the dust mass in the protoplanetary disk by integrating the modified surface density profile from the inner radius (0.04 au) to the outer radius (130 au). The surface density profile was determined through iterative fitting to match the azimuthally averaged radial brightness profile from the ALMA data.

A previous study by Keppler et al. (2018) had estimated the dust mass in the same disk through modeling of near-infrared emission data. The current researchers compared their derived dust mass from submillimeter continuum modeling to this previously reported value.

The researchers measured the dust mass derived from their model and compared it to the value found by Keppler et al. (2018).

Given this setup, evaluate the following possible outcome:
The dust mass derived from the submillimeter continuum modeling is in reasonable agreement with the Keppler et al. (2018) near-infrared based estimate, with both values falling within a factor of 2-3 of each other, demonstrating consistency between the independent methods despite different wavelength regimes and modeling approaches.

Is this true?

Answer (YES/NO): YES